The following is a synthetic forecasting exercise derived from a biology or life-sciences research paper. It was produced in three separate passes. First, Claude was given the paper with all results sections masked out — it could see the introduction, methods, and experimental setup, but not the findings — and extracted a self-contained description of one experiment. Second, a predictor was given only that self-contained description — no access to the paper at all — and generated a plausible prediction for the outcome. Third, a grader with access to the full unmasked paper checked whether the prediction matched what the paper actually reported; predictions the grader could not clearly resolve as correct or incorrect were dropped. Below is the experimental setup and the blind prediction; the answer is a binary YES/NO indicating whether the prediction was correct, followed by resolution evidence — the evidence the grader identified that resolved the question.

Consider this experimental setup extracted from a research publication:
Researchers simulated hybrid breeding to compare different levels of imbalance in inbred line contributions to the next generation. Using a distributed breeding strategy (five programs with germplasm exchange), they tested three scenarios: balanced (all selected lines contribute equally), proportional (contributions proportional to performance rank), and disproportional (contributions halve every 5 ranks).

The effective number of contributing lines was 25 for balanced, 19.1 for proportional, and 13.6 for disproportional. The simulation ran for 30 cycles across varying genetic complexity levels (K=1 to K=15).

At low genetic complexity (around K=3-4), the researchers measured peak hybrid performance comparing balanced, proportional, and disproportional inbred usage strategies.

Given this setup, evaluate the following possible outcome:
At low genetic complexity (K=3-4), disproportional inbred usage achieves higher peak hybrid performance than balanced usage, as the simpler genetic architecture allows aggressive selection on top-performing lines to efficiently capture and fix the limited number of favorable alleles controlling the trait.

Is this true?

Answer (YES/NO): NO